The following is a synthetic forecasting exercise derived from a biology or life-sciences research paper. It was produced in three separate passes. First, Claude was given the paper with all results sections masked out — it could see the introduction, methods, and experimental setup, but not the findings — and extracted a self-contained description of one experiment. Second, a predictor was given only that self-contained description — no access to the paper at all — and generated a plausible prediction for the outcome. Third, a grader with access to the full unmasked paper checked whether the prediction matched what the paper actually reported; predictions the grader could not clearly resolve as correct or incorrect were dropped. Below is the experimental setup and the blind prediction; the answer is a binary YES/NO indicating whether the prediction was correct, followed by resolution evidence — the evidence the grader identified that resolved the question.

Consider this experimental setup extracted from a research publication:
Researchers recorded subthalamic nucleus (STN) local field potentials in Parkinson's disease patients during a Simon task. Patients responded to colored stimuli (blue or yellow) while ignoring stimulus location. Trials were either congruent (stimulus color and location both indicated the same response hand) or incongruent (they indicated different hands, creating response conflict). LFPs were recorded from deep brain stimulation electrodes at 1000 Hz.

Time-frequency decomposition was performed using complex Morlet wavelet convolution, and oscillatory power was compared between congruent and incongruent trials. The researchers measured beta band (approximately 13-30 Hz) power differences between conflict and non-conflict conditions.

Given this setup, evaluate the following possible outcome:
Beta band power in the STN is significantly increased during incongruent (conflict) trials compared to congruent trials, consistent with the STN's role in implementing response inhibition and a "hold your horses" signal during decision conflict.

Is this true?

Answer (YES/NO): NO